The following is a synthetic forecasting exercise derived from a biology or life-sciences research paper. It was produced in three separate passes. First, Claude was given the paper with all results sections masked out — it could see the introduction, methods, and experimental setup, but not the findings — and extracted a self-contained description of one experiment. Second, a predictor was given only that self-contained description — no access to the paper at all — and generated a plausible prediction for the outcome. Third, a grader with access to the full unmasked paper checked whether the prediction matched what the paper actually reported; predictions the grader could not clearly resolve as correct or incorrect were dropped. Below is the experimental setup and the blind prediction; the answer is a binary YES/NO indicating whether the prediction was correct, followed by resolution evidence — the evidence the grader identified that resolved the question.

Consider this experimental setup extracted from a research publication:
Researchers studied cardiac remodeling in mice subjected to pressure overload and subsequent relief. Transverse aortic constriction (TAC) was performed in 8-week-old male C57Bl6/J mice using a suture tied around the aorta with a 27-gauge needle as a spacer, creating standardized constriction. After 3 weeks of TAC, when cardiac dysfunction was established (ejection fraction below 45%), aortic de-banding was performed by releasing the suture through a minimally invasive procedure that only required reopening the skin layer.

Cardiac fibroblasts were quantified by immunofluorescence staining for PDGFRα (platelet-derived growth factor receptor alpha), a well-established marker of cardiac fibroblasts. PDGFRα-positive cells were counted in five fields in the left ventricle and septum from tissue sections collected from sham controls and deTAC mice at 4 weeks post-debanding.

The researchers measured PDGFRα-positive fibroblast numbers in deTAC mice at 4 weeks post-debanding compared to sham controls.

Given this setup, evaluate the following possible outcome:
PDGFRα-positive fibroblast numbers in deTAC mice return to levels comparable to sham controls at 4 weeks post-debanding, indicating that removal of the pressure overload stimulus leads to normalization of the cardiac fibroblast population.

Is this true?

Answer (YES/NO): NO